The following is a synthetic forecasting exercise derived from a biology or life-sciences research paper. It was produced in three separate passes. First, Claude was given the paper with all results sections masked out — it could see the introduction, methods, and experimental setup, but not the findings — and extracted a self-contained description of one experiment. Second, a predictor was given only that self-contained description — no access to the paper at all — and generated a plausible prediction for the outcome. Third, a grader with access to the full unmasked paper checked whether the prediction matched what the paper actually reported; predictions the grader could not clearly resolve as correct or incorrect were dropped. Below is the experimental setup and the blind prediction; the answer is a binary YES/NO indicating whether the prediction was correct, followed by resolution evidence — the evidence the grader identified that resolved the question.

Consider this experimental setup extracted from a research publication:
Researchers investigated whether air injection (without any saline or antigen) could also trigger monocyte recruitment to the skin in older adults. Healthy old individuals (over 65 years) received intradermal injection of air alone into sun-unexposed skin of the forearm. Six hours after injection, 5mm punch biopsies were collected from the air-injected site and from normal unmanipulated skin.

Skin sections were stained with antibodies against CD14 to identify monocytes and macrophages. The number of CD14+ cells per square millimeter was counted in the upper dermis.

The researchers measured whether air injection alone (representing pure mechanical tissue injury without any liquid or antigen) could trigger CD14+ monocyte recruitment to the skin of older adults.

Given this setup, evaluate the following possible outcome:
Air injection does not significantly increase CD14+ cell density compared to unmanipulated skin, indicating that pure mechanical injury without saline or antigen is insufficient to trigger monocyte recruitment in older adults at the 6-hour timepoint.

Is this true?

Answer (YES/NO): NO